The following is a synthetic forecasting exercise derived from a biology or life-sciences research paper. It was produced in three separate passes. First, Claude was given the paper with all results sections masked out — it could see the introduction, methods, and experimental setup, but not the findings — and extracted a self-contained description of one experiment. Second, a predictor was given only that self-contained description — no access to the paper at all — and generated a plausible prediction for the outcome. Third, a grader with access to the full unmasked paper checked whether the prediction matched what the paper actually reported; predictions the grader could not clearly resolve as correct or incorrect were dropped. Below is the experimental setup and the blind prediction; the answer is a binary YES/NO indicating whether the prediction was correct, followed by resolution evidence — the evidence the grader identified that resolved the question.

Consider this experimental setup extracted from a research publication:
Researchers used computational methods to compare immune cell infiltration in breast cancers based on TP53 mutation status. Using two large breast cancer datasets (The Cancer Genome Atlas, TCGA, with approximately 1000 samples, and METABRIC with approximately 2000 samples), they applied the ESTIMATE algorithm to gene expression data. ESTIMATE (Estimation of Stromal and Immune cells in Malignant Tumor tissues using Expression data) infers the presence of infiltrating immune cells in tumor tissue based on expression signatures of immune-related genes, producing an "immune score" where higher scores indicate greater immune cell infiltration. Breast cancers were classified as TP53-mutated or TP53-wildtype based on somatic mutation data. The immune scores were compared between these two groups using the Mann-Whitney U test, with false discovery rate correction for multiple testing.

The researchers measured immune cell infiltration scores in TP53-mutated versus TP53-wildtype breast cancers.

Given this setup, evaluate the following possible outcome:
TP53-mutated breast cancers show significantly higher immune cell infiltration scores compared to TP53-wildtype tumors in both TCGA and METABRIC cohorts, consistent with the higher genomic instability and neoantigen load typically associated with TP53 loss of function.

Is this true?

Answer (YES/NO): YES